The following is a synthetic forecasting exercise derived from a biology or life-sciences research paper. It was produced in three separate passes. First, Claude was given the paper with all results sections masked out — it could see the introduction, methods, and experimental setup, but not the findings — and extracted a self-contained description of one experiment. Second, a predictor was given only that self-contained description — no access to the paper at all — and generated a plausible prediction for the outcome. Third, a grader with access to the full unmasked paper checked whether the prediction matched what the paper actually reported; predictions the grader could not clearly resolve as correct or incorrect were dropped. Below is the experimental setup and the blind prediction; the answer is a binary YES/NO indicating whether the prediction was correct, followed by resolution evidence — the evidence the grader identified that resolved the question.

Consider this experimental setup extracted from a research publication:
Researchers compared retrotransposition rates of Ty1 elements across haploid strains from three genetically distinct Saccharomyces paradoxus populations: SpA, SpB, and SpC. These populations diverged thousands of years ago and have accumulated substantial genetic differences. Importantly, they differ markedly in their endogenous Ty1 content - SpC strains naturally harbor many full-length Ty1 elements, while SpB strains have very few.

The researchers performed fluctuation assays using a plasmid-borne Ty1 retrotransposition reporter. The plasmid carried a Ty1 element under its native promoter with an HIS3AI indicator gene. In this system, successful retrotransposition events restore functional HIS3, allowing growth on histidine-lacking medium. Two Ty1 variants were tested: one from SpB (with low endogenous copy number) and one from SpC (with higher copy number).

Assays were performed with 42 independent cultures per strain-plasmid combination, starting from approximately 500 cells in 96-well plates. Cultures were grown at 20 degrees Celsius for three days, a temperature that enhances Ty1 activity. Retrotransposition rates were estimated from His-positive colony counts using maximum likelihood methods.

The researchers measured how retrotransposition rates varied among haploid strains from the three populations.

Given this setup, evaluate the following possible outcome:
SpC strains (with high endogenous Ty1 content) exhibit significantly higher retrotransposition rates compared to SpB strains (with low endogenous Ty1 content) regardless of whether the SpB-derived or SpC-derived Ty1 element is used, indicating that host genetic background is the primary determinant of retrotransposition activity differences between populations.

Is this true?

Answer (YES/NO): NO